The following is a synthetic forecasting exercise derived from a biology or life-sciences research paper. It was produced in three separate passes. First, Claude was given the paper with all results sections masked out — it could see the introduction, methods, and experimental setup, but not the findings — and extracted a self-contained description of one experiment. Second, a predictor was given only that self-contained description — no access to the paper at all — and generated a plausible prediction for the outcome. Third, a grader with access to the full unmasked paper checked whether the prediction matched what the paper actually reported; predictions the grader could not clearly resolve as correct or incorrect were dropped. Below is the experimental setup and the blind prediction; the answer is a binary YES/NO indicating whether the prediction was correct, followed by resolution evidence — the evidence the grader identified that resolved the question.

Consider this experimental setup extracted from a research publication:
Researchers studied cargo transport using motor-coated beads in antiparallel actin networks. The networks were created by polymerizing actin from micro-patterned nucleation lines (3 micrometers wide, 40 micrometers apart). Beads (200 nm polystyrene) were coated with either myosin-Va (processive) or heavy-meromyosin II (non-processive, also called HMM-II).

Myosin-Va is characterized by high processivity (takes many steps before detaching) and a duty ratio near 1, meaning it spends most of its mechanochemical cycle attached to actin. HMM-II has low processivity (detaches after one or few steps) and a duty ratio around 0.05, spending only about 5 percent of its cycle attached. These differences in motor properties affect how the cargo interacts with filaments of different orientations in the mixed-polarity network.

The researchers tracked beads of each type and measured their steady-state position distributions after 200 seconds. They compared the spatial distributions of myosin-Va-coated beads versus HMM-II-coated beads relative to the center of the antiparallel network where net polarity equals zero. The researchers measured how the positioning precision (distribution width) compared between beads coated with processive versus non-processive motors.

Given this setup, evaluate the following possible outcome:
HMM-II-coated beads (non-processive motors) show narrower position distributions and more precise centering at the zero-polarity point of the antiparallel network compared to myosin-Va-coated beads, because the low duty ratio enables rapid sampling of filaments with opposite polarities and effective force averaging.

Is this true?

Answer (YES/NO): NO